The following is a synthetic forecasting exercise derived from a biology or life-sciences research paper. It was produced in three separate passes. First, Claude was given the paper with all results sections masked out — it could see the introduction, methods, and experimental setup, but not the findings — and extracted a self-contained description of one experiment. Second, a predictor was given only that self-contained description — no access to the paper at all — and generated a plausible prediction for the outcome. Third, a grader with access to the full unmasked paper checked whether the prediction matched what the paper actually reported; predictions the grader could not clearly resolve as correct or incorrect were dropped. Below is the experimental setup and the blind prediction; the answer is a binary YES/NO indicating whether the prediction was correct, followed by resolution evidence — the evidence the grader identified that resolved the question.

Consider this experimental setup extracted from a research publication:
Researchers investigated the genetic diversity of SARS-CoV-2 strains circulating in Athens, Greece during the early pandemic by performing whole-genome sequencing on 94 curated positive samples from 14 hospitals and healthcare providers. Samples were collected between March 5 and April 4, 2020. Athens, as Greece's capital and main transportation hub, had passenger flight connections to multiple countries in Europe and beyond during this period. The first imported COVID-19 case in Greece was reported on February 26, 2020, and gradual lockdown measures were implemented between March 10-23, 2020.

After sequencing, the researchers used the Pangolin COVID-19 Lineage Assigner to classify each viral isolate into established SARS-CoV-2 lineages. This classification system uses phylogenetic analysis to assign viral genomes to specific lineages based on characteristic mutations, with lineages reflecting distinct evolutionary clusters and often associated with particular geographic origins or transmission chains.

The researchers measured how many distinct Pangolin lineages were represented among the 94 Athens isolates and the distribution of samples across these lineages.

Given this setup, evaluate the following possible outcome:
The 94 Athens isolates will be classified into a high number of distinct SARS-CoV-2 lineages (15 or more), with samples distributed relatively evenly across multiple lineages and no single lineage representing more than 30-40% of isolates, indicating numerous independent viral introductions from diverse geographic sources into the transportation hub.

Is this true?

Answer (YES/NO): NO